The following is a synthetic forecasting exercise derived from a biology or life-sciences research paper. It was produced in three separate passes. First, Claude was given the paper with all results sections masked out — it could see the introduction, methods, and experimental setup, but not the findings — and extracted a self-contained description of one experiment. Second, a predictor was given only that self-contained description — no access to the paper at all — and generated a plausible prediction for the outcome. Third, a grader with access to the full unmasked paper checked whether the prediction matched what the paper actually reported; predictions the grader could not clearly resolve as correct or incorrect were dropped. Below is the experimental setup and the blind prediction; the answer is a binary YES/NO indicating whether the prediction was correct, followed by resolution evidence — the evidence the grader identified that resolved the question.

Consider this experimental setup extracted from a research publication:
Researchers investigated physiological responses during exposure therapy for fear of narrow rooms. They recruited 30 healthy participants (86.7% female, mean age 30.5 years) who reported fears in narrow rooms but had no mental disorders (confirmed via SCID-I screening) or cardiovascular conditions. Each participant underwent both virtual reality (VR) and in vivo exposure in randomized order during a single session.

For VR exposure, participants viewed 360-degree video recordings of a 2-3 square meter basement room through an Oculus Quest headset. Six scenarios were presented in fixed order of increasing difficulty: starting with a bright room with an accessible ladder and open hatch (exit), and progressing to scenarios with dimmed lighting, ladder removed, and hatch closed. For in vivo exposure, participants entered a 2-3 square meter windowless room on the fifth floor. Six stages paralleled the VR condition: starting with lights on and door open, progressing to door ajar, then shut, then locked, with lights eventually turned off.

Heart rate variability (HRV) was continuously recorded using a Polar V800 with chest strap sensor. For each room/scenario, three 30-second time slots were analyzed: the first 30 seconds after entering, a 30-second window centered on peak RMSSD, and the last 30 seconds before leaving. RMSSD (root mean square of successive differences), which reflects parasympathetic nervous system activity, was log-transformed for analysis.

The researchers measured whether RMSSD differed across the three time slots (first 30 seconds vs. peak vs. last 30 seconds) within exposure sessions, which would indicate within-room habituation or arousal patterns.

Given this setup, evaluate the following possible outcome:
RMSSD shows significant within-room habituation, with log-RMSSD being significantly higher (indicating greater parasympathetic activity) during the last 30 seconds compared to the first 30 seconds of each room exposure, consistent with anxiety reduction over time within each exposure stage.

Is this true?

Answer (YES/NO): NO